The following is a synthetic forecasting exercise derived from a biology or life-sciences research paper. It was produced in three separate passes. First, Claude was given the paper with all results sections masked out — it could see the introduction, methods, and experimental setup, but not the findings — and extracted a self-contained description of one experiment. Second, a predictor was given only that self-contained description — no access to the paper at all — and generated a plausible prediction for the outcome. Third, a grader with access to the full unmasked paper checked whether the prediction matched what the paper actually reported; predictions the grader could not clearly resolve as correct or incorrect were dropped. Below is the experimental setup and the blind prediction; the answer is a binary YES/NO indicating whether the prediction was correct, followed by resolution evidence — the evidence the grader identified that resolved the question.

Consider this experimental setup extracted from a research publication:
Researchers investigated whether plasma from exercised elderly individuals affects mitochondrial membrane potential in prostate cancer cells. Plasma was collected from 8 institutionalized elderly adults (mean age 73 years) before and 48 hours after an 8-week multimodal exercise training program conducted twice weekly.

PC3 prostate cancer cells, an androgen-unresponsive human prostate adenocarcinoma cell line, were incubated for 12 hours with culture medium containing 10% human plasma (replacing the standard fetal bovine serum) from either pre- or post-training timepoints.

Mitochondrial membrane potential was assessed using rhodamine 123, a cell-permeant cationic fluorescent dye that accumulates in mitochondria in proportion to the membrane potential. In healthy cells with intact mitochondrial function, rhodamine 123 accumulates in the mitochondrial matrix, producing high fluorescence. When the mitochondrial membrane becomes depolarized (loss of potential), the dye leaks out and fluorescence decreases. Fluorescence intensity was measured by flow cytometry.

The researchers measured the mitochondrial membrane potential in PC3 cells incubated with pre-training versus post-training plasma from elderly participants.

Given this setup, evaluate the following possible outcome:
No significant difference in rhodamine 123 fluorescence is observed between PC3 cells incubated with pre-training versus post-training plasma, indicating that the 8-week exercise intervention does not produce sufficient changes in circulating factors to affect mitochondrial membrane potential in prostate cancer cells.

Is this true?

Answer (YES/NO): NO